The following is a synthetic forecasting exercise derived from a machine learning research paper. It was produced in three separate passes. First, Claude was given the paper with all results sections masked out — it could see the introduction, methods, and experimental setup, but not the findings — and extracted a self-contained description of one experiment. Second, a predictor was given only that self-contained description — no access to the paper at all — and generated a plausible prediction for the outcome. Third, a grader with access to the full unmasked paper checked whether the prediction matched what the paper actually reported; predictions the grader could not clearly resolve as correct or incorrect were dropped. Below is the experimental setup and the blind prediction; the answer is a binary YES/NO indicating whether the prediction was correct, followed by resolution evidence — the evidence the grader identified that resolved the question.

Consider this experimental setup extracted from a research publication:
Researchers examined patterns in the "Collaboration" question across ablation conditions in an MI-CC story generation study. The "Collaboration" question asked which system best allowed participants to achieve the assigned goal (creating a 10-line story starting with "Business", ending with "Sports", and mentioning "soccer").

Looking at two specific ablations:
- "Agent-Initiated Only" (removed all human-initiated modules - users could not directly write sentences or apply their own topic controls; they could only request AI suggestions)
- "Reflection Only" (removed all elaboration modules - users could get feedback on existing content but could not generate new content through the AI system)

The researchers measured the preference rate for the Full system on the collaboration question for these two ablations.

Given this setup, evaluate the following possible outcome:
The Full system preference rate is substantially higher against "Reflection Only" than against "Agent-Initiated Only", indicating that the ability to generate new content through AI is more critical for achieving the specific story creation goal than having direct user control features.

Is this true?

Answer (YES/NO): NO